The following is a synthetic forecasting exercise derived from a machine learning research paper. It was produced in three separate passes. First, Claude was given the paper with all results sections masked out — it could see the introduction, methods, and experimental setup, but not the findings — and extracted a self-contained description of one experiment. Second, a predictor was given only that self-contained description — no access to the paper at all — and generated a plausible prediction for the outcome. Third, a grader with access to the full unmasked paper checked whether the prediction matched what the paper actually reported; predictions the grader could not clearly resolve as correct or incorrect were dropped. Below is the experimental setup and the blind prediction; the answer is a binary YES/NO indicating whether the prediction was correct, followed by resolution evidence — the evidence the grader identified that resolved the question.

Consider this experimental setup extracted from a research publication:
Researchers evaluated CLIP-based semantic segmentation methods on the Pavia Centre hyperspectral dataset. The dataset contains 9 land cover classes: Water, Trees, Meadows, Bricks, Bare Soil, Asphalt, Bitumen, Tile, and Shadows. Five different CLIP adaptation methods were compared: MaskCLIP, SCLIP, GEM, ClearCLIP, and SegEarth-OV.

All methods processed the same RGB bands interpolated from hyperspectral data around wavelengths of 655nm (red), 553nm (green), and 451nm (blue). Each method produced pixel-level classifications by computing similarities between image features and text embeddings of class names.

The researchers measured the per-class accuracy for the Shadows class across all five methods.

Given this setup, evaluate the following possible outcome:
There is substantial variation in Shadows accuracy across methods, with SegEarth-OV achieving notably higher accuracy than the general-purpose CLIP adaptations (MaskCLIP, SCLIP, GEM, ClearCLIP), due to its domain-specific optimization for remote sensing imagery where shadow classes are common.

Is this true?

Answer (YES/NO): NO